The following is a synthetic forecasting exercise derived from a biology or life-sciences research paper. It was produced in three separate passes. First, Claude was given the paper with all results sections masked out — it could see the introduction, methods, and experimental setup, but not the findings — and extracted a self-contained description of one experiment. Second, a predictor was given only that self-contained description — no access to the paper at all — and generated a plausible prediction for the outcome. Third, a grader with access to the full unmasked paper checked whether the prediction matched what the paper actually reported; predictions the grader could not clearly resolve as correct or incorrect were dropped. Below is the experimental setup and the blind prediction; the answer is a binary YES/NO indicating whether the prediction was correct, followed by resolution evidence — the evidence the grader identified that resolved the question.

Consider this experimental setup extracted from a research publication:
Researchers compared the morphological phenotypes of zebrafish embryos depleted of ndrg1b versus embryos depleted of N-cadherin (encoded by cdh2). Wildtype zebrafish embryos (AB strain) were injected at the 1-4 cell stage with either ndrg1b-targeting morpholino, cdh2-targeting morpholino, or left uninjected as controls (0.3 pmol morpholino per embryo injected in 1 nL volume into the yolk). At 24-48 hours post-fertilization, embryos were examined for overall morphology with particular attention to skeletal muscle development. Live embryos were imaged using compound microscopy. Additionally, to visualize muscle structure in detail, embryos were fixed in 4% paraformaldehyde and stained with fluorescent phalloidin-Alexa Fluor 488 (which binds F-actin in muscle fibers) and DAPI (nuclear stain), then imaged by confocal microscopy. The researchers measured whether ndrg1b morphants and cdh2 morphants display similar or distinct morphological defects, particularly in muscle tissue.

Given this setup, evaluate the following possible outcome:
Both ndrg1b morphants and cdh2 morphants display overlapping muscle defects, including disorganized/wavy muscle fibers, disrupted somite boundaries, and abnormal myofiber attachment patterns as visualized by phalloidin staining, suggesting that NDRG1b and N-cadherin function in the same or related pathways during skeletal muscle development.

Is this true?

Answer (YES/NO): NO